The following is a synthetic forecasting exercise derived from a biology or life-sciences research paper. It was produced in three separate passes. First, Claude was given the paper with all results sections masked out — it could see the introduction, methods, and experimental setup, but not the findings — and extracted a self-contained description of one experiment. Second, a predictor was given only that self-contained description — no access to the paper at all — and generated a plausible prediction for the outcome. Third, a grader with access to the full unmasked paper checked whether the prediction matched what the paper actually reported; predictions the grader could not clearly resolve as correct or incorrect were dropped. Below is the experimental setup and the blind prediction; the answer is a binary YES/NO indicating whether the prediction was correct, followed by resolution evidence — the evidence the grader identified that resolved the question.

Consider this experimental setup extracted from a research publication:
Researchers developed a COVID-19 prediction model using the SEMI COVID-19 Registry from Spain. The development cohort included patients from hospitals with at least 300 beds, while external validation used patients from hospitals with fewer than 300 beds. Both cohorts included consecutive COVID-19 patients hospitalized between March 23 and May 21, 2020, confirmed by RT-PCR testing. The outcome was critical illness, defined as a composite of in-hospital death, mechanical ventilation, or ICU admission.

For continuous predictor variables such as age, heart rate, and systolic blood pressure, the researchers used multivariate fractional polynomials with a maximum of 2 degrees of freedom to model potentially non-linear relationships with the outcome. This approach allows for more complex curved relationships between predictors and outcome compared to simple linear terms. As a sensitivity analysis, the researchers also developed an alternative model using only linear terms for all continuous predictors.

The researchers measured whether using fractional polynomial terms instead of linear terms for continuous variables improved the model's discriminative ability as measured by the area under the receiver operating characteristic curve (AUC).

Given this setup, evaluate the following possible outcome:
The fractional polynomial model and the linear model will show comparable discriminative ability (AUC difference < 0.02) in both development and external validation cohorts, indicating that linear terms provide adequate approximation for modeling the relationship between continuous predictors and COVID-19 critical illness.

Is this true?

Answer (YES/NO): NO